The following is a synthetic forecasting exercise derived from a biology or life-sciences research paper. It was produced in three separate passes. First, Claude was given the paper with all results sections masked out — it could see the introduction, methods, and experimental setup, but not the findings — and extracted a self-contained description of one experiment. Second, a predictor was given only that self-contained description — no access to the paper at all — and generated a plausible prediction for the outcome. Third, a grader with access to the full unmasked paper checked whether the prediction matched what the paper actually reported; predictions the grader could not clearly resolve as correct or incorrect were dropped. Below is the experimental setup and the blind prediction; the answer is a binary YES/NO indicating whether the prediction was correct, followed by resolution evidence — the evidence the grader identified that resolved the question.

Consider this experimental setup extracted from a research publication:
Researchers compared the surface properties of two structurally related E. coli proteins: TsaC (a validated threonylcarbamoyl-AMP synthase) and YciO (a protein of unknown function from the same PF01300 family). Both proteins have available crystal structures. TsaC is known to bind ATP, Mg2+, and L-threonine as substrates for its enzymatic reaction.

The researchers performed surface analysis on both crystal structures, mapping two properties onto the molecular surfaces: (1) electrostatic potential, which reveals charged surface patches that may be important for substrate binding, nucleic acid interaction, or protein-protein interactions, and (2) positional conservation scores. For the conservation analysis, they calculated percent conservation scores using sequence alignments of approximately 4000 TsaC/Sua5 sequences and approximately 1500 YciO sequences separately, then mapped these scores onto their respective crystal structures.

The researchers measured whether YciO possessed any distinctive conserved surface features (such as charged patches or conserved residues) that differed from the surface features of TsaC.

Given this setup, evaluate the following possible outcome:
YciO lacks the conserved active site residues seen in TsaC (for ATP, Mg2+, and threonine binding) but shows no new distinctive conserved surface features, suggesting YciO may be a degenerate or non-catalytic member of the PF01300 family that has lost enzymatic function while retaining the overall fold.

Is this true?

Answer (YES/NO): NO